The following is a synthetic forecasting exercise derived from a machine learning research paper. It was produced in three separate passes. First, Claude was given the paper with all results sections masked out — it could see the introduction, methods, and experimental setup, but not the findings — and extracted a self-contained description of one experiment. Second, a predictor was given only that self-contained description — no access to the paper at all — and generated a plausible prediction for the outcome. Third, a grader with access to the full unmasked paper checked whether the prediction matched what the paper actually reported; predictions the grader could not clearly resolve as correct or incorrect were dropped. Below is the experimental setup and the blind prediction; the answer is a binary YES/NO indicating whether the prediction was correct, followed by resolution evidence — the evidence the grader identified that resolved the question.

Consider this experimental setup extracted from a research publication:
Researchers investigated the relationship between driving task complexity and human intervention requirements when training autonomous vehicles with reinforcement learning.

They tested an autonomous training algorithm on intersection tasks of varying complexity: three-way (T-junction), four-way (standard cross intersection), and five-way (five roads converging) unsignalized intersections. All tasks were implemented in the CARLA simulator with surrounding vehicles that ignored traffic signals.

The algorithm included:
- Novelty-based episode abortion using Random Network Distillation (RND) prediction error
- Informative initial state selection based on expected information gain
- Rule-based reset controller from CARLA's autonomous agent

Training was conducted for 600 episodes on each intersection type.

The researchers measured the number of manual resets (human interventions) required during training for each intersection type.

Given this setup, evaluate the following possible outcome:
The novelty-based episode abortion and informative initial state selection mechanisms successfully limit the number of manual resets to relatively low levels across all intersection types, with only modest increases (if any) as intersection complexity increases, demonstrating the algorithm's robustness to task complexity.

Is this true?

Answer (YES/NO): NO